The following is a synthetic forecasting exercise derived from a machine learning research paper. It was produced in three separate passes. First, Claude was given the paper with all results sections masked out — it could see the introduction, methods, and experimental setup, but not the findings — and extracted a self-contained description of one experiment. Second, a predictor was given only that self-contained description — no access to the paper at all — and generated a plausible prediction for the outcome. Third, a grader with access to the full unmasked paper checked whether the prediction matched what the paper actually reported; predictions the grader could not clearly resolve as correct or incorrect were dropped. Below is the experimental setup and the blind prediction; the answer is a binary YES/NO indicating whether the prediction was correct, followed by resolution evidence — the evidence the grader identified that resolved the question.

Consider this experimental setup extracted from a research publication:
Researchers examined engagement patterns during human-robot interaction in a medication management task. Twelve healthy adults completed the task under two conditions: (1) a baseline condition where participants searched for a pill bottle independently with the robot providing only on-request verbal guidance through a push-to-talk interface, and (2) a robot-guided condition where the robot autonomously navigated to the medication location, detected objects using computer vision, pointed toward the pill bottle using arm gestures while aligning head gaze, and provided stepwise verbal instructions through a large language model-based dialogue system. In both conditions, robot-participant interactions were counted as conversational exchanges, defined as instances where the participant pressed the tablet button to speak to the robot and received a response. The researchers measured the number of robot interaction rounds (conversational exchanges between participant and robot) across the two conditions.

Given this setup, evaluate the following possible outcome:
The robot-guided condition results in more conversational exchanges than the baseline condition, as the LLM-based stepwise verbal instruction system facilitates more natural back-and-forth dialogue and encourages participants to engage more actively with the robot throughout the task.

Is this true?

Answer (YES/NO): YES